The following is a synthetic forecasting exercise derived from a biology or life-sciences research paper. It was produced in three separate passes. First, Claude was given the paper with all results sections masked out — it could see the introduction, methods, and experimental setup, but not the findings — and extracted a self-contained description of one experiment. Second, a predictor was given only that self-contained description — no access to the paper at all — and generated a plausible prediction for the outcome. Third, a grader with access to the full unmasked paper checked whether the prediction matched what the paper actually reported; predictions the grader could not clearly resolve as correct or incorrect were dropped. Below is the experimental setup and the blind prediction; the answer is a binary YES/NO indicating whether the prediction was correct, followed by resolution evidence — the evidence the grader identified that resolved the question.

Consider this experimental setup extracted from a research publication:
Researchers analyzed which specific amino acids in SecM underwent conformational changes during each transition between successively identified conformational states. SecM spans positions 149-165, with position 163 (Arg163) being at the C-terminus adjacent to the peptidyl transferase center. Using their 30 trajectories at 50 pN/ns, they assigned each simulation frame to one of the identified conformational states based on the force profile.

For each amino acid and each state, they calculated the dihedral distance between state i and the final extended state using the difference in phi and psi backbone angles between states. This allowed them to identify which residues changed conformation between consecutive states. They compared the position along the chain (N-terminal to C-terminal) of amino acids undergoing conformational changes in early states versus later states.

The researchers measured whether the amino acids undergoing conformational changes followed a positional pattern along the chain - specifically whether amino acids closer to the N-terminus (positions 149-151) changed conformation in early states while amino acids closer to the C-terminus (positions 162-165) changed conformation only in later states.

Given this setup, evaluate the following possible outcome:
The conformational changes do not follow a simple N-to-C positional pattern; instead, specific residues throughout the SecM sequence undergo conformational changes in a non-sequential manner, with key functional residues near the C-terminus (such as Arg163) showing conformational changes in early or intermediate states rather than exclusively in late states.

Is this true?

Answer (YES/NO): NO